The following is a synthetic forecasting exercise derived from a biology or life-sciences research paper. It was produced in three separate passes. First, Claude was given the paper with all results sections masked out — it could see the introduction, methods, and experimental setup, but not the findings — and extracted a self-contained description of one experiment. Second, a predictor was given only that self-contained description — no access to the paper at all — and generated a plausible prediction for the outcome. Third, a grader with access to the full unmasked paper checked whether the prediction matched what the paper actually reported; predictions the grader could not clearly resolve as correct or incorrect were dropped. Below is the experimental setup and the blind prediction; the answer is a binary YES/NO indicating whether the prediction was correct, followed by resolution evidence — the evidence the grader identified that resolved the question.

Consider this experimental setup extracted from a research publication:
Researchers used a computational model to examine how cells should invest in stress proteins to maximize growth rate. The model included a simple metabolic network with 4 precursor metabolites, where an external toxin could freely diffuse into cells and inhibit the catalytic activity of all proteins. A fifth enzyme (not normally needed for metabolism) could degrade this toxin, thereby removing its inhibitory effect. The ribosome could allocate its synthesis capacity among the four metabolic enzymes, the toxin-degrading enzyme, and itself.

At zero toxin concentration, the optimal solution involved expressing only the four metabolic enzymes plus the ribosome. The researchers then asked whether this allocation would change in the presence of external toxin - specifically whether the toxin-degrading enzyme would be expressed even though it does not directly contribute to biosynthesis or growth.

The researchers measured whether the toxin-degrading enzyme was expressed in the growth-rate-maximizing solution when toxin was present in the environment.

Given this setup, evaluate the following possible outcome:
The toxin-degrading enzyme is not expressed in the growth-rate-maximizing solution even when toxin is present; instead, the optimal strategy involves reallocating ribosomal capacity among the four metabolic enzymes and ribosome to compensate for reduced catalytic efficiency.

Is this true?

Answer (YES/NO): NO